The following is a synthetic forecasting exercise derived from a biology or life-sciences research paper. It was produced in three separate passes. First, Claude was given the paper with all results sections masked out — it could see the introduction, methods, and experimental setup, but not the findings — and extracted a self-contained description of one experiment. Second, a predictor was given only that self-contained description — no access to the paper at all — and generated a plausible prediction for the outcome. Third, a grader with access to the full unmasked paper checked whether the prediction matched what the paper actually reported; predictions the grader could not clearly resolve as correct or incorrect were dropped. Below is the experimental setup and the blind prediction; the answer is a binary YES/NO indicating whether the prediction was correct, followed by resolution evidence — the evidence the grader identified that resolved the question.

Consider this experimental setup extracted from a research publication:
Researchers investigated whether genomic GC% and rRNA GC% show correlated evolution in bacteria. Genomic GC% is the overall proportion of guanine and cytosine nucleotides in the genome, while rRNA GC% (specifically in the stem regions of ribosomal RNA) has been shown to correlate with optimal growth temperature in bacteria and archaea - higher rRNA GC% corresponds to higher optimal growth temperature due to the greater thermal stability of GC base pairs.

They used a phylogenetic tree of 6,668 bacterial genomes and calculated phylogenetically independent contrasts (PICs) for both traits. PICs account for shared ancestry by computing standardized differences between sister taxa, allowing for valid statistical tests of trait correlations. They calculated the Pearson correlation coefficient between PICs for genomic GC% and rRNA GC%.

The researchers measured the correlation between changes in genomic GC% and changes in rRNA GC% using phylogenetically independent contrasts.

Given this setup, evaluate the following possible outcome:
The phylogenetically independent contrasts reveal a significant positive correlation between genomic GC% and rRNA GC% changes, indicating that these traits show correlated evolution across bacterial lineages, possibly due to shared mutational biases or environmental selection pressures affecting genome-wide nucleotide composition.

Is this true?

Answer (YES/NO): YES